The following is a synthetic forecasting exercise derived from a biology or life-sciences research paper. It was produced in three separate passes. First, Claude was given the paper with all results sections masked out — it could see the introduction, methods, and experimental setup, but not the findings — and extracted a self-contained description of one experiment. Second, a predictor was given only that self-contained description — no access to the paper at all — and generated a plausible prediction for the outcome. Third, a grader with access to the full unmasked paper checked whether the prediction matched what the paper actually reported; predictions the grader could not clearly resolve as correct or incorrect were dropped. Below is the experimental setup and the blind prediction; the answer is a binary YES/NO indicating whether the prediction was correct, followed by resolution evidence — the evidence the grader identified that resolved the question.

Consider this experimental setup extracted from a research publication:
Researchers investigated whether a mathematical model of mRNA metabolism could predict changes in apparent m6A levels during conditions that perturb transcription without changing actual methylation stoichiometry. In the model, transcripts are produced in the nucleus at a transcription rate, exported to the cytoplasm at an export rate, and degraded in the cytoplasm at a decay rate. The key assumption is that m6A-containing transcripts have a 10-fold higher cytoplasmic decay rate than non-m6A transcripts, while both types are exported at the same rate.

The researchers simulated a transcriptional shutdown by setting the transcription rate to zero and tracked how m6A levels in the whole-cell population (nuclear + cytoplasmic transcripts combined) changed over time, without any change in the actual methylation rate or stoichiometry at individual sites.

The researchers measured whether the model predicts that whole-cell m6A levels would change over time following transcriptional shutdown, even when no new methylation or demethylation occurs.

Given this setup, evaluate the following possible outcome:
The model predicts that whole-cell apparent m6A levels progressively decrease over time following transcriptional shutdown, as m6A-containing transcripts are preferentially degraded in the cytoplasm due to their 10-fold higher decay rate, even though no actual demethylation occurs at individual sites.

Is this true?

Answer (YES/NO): YES